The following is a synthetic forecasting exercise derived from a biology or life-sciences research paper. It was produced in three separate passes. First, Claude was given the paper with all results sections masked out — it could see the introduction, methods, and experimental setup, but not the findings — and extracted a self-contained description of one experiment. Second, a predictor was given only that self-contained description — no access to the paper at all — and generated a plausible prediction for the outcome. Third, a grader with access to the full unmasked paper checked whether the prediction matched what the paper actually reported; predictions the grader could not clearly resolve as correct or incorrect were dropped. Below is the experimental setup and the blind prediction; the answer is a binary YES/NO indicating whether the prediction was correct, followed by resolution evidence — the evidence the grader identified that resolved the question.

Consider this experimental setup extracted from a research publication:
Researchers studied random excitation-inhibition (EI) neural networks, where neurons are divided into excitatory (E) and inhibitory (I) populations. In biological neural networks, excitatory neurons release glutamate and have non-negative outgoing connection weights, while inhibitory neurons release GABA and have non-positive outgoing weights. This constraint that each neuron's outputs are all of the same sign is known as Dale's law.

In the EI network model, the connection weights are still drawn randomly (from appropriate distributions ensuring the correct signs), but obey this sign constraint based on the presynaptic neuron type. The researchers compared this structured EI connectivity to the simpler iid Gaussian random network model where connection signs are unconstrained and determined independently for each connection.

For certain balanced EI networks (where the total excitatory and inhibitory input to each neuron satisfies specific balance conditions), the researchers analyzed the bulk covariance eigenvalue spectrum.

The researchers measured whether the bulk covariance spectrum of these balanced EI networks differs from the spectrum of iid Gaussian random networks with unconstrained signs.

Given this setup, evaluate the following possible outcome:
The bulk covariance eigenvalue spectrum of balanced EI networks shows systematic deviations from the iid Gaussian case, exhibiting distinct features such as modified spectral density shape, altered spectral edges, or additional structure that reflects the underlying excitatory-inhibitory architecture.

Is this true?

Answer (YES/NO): NO